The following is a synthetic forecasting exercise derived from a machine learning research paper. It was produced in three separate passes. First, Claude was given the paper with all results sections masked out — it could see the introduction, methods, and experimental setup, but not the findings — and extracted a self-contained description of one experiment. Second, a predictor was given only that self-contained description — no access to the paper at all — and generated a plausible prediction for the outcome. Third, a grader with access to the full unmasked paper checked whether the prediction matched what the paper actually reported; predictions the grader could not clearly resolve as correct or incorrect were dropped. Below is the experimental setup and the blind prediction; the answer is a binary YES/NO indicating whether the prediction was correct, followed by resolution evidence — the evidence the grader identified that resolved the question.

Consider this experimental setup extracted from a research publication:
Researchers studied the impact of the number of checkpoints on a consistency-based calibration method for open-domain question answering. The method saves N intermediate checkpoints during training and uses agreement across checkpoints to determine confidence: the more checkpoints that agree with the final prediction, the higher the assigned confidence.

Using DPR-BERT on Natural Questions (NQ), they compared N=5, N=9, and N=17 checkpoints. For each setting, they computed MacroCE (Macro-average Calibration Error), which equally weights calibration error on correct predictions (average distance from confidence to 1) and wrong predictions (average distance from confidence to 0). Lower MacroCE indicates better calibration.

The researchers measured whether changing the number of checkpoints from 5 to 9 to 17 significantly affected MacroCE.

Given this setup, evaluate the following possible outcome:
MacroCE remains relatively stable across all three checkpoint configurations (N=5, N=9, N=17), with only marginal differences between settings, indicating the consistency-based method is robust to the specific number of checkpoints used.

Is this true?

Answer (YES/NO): YES